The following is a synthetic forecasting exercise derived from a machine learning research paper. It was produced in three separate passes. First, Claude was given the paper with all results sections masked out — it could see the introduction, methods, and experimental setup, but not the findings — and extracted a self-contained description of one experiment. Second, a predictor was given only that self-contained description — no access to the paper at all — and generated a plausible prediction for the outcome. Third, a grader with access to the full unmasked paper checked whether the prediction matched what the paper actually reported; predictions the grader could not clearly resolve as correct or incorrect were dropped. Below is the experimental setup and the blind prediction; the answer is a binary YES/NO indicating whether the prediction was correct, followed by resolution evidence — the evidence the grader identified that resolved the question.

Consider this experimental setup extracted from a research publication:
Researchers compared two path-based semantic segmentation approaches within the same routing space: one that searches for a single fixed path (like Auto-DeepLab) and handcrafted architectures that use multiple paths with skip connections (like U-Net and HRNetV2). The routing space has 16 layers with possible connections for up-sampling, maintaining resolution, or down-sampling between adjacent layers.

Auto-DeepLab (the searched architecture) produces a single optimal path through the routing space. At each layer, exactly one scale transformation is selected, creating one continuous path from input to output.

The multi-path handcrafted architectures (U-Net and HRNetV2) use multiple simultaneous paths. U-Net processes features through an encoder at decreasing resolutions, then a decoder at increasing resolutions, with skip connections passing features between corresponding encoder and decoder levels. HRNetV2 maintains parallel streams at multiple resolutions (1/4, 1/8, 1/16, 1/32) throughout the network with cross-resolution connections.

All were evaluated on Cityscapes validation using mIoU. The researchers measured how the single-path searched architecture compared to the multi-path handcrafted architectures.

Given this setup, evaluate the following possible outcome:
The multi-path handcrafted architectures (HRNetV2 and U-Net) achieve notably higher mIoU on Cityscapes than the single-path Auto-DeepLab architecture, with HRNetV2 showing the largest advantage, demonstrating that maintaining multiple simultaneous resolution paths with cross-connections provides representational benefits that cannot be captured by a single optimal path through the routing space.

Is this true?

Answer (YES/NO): YES